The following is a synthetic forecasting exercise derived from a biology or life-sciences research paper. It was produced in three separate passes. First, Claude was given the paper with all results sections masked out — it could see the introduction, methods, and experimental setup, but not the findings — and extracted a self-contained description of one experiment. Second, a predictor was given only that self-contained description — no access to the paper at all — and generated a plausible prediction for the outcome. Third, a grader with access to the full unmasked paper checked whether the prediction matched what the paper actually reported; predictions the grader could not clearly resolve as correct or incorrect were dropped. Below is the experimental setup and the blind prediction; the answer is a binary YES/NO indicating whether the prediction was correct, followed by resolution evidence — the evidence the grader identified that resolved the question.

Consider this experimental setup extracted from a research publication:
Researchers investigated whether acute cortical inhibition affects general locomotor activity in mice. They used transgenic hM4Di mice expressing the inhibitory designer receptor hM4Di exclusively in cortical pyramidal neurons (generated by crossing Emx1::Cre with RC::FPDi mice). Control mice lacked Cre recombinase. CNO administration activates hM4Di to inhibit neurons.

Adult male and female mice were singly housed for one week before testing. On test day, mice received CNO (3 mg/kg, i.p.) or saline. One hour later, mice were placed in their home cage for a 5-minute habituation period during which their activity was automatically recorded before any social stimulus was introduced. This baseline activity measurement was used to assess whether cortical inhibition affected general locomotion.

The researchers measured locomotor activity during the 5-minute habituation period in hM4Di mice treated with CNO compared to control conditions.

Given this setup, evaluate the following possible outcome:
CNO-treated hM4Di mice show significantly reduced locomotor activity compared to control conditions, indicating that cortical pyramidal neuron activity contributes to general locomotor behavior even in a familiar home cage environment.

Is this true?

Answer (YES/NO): NO